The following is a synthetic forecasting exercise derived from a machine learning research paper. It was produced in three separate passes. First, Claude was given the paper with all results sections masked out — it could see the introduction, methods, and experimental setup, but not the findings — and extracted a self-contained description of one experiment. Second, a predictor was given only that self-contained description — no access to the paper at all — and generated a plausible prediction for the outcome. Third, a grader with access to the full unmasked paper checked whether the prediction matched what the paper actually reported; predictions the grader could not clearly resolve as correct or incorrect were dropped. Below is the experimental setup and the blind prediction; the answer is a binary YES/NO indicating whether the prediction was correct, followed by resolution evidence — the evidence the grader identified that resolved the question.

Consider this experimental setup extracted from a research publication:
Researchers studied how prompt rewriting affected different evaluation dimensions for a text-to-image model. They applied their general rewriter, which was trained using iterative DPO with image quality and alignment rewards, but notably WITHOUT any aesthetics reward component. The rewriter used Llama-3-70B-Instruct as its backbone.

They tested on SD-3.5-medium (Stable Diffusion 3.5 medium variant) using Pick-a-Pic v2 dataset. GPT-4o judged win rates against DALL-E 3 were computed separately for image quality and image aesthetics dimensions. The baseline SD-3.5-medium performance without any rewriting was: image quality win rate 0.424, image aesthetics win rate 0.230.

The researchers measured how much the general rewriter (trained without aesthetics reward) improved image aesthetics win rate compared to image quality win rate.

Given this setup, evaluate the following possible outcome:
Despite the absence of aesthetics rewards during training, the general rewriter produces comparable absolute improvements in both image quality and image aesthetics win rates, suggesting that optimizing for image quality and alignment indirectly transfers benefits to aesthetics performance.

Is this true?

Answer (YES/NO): NO